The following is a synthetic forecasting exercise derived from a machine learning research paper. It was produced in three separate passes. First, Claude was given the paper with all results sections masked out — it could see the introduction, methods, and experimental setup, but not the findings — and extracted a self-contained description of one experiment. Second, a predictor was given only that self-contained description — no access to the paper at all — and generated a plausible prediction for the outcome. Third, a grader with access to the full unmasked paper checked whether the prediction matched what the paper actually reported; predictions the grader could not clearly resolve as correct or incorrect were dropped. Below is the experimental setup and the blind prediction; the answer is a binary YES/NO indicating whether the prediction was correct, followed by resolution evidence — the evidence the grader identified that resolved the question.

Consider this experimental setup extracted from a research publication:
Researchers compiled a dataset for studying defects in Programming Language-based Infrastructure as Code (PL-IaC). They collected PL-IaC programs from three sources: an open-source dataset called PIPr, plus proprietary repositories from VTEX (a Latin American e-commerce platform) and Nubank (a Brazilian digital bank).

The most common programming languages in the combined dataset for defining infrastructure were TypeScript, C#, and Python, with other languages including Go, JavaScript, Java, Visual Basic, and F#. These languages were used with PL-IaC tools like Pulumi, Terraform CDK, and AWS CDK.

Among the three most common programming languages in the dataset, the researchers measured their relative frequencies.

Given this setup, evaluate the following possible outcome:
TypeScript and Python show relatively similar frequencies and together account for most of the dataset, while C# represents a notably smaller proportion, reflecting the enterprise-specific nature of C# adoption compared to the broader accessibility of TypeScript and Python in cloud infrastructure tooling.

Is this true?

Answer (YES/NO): NO